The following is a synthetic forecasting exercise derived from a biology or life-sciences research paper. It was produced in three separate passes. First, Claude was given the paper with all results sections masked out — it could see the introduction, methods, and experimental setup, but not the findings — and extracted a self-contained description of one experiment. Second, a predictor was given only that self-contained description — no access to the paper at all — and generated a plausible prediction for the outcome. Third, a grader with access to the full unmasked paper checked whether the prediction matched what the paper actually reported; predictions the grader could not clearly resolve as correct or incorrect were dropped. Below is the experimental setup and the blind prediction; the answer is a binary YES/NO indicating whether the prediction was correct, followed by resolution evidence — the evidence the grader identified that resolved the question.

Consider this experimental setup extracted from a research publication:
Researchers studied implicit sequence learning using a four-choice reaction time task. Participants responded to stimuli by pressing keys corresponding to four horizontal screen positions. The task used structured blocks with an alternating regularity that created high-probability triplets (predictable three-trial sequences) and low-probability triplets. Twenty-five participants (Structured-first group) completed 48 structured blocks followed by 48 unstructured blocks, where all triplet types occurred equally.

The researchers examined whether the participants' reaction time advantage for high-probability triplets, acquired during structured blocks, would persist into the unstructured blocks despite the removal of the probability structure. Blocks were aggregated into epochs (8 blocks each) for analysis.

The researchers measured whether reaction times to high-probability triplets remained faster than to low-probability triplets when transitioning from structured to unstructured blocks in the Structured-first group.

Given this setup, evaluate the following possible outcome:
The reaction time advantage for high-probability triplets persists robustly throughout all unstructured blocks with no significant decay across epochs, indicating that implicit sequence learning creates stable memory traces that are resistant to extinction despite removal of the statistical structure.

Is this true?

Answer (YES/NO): YES